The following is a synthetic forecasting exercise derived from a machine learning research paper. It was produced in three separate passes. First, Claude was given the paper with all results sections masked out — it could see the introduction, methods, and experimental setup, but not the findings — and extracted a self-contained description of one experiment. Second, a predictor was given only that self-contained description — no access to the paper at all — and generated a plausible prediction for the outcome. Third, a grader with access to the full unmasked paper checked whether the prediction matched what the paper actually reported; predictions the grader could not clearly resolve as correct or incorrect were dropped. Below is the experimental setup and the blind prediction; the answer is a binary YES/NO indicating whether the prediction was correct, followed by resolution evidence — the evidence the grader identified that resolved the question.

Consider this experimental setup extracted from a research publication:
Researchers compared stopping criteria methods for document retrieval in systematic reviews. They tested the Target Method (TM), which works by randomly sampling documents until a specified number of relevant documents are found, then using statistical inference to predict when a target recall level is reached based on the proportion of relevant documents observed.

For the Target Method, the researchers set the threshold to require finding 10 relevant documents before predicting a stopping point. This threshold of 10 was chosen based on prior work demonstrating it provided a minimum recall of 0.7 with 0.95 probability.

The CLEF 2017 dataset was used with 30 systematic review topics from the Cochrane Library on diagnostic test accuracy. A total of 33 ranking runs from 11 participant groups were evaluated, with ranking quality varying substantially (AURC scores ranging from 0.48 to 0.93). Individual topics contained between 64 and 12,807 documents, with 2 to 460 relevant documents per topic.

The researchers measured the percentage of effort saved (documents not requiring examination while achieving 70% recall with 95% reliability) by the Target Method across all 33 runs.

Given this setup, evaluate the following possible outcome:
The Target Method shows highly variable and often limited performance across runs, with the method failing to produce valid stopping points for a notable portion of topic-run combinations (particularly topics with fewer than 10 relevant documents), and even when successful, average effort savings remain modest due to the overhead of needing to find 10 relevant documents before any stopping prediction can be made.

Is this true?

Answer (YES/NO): NO